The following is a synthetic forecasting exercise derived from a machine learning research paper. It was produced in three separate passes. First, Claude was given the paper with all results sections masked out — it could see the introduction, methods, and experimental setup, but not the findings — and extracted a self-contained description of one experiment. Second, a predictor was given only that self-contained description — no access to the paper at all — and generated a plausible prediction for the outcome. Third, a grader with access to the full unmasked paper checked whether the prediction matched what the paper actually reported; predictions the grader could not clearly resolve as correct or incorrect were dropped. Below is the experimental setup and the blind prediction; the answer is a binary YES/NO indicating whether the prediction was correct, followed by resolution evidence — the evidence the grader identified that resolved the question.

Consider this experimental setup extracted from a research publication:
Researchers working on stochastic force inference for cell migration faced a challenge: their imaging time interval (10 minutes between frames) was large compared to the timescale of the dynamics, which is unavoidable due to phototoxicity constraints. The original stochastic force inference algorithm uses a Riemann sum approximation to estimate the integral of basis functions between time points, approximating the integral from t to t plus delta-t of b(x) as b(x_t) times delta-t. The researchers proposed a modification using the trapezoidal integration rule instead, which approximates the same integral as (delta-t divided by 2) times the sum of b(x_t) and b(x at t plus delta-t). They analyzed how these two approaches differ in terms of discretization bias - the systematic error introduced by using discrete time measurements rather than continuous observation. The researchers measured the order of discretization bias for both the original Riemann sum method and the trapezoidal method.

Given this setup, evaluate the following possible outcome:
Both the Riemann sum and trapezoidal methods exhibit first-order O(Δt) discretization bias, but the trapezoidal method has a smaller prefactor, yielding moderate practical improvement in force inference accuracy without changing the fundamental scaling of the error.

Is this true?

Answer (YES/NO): NO